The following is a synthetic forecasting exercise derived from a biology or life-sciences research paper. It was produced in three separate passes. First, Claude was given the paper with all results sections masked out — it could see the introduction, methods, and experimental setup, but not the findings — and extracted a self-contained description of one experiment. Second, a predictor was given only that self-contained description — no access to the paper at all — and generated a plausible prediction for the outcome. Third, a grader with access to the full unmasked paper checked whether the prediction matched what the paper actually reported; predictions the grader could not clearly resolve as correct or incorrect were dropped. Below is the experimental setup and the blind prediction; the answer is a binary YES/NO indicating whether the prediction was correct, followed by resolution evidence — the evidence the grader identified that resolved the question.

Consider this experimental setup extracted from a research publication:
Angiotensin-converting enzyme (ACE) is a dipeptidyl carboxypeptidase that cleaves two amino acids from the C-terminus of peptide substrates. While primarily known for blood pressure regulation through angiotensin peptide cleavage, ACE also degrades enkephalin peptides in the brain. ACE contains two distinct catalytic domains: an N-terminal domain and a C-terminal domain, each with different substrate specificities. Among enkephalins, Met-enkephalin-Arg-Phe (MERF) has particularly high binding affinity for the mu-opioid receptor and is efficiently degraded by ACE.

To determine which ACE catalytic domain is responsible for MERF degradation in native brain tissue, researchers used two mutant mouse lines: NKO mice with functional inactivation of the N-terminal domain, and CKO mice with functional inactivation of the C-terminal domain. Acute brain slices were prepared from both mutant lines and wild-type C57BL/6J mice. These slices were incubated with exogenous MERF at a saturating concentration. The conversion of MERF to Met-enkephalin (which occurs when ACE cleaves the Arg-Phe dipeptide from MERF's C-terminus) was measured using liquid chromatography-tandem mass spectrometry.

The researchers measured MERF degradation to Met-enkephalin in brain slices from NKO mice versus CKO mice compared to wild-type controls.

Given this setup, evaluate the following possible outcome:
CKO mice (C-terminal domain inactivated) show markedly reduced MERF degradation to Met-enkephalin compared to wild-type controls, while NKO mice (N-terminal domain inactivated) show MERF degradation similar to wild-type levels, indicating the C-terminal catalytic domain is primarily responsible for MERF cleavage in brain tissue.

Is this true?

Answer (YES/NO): NO